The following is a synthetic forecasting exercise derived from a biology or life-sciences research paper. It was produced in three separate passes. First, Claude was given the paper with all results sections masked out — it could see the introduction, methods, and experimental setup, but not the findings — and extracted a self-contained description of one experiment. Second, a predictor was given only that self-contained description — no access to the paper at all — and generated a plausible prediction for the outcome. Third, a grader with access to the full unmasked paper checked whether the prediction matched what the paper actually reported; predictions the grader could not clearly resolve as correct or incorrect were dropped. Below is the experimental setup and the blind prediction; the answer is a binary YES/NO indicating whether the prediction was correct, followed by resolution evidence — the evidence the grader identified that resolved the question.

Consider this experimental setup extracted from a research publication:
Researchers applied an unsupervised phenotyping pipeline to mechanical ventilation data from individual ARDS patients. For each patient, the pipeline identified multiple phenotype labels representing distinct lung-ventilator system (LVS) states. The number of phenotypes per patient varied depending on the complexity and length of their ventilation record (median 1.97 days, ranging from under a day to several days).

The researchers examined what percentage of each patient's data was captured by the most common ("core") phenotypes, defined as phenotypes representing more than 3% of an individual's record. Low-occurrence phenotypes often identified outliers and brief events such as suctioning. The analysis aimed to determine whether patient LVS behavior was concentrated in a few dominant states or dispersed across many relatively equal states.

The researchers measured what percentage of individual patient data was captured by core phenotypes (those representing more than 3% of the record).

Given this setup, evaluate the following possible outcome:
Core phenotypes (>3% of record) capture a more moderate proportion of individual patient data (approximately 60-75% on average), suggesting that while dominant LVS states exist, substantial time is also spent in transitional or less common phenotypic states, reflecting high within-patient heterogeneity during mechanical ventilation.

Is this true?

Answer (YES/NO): NO